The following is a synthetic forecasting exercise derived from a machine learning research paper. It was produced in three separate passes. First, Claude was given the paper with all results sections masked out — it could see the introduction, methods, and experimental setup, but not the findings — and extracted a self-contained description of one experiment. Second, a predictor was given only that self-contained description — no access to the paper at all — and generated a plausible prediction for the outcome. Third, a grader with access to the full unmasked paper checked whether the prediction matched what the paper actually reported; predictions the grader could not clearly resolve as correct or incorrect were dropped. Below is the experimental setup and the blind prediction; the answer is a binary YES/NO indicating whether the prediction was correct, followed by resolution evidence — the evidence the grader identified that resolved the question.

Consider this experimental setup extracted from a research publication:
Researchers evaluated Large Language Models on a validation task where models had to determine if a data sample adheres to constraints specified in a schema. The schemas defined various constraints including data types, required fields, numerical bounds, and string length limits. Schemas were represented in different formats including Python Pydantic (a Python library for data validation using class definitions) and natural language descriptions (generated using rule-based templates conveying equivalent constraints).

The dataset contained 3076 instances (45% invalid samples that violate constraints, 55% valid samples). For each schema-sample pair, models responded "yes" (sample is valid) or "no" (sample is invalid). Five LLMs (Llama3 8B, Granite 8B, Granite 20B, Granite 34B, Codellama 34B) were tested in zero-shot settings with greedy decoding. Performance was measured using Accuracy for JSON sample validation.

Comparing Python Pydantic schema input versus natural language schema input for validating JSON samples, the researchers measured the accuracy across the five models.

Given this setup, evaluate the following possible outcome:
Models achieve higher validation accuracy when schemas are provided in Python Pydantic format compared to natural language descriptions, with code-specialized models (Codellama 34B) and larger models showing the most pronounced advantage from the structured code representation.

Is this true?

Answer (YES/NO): NO